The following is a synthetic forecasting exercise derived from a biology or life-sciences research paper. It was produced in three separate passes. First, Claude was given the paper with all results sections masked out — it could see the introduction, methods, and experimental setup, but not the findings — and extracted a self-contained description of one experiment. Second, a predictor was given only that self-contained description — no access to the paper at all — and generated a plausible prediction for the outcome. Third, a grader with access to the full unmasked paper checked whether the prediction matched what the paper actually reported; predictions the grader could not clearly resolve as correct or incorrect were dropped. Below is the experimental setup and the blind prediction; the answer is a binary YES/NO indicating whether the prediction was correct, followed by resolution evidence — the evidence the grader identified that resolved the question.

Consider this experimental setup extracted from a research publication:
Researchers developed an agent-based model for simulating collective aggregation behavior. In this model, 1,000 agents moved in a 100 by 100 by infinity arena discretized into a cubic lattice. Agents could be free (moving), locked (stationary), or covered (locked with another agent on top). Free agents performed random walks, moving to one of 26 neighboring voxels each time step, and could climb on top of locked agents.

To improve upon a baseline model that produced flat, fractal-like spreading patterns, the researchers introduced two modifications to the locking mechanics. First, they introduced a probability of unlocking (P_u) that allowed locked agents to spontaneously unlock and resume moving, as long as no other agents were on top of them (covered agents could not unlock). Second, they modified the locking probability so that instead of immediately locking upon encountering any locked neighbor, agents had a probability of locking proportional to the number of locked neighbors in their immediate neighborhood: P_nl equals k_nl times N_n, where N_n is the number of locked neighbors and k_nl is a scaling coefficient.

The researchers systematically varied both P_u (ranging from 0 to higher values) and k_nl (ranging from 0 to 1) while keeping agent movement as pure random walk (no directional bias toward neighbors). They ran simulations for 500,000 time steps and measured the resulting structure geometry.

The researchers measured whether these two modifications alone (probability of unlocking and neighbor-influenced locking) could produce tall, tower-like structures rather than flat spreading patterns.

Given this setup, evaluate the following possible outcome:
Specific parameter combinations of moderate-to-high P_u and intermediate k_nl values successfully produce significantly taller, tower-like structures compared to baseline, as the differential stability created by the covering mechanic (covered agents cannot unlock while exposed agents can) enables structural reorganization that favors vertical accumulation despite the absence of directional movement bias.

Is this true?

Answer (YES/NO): NO